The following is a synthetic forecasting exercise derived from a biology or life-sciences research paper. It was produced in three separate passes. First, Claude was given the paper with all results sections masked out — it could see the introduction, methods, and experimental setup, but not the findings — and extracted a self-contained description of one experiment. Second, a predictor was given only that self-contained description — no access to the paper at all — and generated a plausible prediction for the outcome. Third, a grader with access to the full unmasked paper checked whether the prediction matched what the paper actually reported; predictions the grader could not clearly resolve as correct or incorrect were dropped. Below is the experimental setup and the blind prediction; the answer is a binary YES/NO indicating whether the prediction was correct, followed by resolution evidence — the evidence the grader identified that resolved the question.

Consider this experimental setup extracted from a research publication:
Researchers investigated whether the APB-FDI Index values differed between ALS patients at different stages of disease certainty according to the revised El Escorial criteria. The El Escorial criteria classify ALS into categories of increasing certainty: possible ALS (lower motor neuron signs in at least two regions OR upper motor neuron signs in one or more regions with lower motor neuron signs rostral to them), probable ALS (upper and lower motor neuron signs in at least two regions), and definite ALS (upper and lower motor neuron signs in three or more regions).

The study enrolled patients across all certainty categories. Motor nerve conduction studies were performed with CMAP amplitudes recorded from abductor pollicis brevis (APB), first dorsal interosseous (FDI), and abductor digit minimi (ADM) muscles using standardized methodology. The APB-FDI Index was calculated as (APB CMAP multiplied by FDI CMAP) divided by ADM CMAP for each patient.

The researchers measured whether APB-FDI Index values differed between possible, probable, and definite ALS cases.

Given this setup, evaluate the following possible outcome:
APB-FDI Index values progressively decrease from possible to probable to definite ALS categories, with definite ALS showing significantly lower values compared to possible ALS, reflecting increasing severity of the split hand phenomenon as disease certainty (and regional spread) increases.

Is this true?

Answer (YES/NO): NO